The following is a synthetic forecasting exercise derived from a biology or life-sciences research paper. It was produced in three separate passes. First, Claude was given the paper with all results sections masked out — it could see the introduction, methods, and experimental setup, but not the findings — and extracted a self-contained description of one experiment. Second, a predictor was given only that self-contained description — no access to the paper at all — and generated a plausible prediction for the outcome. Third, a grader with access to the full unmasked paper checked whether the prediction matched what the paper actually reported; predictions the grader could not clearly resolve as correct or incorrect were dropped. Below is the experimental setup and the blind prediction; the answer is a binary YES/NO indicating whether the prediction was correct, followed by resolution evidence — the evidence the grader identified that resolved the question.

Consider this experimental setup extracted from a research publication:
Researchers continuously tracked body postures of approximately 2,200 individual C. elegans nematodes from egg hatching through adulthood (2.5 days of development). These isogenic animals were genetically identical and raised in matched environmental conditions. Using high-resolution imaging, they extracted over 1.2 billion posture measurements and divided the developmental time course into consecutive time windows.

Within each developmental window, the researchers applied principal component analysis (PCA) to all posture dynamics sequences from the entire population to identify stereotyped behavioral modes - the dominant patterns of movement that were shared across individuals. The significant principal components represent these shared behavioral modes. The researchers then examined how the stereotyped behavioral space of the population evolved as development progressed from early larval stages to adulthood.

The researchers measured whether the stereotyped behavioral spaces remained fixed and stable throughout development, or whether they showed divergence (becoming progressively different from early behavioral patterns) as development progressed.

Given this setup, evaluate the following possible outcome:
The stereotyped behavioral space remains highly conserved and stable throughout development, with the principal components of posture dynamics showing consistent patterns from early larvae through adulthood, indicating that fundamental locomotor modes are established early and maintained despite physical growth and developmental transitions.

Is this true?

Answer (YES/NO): NO